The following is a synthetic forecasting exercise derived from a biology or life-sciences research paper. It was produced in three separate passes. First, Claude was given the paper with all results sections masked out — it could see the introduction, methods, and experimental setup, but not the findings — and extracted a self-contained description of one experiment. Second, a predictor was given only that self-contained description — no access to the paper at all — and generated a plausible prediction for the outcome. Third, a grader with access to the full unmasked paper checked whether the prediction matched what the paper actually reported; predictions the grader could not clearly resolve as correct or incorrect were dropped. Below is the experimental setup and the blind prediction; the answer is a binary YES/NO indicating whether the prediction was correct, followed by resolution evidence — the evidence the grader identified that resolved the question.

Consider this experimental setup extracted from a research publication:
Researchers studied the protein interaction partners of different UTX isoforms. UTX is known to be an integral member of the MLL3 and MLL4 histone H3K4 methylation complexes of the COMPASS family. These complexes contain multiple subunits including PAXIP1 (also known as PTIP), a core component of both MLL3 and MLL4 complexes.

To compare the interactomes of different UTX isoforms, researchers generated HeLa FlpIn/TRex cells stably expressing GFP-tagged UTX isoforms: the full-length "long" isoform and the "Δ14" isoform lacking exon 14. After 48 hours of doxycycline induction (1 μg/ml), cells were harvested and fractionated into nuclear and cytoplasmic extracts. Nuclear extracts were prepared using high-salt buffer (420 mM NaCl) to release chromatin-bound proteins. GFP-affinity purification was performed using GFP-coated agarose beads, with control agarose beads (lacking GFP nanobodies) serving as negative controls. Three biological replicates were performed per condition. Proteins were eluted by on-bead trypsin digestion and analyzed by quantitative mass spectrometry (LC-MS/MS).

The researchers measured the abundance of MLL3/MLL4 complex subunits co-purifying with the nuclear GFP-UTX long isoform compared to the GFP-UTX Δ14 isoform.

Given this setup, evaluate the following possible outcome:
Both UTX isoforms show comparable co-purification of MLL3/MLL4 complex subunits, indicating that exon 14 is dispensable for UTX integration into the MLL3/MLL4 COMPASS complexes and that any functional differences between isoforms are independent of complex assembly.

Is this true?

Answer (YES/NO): YES